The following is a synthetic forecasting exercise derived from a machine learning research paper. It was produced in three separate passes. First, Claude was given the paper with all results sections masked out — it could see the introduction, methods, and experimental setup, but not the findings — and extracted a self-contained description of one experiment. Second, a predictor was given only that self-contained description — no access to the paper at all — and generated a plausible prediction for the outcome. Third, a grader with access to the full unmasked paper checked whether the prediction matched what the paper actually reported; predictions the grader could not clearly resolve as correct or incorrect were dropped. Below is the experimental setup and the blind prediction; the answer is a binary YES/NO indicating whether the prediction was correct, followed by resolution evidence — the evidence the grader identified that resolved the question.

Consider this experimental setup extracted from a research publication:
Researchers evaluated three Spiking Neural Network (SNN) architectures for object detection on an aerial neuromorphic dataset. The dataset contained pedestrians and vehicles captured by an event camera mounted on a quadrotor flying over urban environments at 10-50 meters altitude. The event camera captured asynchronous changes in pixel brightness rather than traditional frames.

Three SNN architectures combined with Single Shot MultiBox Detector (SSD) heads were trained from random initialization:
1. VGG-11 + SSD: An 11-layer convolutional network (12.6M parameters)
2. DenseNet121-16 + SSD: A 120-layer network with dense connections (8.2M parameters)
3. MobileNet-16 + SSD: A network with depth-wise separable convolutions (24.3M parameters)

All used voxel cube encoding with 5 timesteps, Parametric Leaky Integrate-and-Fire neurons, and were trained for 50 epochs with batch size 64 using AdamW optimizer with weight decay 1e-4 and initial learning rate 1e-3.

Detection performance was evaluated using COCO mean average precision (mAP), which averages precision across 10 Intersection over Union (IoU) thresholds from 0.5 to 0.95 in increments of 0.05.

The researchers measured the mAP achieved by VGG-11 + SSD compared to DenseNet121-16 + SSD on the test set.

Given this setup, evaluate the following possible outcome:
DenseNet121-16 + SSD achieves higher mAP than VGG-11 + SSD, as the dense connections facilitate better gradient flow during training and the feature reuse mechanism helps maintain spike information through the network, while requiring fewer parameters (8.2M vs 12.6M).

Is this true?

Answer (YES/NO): NO